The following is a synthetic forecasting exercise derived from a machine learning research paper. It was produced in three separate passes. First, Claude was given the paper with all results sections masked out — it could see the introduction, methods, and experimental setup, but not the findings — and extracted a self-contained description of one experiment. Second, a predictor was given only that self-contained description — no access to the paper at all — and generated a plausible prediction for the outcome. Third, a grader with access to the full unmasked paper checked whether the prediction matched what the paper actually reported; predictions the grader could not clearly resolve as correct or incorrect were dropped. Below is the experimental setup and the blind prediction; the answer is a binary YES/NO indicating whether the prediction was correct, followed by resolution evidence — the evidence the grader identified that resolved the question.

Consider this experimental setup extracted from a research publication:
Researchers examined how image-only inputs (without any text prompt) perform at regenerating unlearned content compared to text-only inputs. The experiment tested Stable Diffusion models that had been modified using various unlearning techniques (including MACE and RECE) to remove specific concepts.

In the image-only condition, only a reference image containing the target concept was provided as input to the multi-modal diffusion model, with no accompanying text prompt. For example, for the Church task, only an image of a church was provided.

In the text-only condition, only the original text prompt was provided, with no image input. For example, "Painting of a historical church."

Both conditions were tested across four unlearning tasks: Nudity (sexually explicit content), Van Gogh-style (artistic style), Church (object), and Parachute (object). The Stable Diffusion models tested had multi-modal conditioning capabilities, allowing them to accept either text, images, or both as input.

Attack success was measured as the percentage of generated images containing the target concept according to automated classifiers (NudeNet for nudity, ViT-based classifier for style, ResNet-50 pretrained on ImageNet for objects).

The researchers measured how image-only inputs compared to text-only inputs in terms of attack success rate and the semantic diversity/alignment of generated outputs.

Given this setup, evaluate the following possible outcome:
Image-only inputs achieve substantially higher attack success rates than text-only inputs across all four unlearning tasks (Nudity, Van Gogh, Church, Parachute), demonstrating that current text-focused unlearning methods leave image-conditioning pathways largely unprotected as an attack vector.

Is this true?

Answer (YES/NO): NO